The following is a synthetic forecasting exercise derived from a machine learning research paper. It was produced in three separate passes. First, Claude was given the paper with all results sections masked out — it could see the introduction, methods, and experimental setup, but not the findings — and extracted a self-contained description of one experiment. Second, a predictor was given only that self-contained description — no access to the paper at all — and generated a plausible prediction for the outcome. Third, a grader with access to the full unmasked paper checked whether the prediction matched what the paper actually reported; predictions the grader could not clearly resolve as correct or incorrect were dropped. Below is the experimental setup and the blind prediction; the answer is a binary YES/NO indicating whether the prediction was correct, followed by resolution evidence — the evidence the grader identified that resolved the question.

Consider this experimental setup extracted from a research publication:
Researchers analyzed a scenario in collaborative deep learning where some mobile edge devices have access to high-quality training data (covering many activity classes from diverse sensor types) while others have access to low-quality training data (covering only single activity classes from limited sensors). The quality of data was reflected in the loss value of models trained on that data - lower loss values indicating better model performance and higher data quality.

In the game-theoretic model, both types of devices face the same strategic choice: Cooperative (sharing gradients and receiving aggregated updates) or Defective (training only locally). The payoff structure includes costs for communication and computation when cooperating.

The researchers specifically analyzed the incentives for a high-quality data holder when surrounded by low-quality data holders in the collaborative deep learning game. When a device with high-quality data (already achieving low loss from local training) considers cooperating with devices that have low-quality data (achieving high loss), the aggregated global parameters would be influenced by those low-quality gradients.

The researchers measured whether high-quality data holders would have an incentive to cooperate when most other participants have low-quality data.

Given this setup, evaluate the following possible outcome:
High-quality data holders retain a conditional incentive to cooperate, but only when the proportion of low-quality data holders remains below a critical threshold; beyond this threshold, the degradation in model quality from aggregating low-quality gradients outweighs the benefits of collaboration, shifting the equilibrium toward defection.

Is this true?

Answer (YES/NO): NO